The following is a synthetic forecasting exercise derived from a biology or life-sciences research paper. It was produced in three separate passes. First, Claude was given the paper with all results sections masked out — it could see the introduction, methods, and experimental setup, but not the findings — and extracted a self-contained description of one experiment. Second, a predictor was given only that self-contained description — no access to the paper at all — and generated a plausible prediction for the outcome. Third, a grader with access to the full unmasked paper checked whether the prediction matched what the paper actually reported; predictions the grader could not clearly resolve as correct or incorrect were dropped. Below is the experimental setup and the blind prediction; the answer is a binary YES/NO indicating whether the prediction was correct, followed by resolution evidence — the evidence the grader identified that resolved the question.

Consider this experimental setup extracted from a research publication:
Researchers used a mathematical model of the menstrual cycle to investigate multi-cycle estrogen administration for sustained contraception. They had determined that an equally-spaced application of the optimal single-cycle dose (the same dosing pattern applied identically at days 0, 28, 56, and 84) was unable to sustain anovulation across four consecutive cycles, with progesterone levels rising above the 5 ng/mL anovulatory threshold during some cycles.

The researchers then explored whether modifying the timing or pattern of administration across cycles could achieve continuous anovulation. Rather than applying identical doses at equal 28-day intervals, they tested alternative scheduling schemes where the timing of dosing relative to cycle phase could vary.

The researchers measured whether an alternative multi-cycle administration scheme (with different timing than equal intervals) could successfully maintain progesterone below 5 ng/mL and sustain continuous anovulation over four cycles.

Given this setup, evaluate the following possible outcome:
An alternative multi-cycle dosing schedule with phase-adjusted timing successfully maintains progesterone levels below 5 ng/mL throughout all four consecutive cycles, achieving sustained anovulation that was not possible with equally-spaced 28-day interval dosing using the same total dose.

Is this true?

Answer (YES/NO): YES